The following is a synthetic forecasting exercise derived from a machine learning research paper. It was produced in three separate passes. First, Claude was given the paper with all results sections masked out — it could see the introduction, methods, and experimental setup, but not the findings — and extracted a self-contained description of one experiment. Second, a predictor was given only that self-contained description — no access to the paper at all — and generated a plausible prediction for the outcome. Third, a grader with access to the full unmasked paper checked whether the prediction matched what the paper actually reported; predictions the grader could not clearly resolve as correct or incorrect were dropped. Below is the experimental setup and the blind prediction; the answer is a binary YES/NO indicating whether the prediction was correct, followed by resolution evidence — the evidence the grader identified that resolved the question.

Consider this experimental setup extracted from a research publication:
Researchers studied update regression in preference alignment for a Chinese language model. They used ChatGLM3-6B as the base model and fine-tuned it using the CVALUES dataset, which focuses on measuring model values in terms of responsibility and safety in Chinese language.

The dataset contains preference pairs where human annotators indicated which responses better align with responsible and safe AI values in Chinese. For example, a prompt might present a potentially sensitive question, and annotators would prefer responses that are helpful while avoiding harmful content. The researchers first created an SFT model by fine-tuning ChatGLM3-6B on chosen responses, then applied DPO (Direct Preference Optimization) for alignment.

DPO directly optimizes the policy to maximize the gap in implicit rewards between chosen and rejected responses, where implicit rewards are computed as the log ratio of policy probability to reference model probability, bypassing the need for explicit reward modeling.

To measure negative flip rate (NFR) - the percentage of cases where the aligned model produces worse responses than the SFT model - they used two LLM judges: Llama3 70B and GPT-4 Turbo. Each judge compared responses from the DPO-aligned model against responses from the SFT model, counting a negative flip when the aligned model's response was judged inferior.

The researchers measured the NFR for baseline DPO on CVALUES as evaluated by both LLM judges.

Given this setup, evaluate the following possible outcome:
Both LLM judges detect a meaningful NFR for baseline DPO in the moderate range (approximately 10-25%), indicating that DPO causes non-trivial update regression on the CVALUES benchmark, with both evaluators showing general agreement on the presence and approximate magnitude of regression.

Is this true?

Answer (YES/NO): NO